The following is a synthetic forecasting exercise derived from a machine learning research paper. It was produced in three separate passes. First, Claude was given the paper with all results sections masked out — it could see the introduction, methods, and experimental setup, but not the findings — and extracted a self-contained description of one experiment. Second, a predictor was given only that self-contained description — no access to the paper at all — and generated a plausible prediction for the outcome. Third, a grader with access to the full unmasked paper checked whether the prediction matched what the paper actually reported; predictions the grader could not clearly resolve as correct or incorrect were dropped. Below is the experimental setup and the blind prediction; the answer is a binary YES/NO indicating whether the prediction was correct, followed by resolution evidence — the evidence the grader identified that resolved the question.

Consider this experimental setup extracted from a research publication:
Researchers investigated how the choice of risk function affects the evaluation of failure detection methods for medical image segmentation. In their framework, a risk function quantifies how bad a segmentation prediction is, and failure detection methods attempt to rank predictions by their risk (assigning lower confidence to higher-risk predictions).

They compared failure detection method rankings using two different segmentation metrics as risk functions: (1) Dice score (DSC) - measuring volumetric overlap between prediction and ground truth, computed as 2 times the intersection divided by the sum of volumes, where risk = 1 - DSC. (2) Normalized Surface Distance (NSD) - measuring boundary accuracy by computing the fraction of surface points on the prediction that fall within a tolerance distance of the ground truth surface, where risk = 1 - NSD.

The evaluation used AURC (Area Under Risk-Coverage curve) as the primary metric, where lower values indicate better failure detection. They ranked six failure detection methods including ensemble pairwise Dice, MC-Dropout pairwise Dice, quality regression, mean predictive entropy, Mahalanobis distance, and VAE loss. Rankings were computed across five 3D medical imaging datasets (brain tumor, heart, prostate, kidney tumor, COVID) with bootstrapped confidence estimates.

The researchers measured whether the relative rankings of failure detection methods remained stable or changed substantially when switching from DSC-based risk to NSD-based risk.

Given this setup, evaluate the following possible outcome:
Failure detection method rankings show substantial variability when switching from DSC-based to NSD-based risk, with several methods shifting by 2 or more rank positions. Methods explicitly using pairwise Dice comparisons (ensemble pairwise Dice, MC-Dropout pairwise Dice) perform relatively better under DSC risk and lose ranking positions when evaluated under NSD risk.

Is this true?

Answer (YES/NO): NO